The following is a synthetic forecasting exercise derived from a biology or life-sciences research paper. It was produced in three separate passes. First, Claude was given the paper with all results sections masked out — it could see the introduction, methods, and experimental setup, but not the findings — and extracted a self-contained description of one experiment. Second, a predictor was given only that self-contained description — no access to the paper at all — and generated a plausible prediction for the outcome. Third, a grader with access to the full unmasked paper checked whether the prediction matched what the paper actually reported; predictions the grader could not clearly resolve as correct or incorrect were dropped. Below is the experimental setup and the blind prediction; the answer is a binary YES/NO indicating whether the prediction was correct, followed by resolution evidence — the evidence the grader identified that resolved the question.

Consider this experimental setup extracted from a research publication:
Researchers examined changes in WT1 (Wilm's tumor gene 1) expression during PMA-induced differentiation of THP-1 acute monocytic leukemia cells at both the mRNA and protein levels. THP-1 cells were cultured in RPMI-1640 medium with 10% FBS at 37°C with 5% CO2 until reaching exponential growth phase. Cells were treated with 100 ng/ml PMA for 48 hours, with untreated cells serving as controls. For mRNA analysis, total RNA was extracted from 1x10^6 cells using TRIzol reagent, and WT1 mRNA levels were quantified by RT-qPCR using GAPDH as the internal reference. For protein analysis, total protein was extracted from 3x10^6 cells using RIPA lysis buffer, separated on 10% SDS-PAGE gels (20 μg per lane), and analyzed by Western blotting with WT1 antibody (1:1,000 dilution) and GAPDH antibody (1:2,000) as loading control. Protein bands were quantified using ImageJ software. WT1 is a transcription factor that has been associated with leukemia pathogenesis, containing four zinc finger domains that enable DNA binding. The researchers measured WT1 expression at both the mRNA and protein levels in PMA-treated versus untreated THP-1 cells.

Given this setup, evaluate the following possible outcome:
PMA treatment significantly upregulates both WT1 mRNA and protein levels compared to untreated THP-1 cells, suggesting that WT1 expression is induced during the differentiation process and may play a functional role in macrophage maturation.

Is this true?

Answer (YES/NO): NO